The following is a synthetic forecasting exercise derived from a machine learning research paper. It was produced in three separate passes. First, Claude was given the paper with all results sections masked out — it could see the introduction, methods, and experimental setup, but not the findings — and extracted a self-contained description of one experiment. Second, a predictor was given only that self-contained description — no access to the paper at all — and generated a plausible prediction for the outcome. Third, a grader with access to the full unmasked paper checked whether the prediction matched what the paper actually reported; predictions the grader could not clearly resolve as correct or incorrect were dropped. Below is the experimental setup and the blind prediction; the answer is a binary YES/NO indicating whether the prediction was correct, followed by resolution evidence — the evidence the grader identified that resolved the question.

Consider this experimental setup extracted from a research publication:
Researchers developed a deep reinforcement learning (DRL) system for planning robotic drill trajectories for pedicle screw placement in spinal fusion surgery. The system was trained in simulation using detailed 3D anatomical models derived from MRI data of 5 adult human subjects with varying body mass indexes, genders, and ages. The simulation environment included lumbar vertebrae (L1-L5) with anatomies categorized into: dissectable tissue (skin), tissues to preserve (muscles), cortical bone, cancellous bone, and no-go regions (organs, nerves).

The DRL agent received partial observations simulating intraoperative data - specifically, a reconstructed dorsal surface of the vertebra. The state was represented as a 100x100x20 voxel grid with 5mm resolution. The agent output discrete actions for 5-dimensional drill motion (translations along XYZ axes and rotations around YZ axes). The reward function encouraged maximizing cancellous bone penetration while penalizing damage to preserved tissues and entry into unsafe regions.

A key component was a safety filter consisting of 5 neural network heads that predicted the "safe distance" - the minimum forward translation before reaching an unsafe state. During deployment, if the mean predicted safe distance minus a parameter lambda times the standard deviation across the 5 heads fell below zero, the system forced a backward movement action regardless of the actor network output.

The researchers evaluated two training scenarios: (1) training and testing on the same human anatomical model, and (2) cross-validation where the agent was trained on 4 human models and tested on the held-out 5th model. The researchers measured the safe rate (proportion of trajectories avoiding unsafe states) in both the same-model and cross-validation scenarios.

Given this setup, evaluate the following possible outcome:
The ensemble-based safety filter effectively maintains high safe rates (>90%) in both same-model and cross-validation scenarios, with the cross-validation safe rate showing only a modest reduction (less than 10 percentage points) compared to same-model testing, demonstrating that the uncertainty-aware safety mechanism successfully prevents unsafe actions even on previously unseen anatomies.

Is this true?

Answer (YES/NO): NO